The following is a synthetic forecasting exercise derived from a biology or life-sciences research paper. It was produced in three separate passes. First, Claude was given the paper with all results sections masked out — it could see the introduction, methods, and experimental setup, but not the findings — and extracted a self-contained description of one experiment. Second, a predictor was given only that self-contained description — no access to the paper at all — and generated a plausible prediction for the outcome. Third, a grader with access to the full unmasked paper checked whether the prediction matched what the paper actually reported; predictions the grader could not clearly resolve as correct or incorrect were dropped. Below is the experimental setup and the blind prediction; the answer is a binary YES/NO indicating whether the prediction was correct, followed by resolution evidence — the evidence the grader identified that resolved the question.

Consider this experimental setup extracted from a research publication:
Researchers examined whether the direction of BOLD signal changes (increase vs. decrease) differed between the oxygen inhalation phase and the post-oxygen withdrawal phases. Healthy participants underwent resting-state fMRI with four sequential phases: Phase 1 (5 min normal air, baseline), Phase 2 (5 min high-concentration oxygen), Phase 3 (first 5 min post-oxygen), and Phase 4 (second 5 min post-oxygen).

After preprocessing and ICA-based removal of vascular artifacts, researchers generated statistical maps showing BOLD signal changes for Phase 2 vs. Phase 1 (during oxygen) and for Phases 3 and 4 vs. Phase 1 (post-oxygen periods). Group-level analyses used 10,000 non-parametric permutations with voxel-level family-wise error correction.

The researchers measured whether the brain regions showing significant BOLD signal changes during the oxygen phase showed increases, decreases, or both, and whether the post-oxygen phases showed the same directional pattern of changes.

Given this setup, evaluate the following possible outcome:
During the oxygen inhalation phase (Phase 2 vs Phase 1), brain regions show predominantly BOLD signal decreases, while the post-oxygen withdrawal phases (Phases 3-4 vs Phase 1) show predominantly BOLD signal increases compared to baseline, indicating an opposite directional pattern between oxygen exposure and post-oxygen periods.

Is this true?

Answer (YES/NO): NO